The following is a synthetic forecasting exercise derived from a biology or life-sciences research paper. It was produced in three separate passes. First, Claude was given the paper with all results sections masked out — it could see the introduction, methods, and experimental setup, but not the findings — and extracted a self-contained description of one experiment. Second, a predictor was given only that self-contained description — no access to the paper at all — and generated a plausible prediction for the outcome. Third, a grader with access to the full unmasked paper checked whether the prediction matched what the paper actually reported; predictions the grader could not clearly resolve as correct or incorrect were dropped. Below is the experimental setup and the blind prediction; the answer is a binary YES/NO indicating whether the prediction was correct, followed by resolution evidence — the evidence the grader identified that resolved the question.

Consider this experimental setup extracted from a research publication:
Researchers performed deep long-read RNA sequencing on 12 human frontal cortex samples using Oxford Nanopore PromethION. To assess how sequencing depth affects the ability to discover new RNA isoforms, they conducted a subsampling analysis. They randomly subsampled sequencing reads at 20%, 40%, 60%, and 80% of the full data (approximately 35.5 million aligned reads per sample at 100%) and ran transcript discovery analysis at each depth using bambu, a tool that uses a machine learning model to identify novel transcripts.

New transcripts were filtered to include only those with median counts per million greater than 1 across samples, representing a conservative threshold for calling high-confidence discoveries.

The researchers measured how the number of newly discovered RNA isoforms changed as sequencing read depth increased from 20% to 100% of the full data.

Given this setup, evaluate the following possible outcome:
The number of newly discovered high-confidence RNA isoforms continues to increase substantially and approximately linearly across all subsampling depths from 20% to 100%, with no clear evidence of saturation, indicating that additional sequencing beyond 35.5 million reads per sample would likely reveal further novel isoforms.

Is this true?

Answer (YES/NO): NO